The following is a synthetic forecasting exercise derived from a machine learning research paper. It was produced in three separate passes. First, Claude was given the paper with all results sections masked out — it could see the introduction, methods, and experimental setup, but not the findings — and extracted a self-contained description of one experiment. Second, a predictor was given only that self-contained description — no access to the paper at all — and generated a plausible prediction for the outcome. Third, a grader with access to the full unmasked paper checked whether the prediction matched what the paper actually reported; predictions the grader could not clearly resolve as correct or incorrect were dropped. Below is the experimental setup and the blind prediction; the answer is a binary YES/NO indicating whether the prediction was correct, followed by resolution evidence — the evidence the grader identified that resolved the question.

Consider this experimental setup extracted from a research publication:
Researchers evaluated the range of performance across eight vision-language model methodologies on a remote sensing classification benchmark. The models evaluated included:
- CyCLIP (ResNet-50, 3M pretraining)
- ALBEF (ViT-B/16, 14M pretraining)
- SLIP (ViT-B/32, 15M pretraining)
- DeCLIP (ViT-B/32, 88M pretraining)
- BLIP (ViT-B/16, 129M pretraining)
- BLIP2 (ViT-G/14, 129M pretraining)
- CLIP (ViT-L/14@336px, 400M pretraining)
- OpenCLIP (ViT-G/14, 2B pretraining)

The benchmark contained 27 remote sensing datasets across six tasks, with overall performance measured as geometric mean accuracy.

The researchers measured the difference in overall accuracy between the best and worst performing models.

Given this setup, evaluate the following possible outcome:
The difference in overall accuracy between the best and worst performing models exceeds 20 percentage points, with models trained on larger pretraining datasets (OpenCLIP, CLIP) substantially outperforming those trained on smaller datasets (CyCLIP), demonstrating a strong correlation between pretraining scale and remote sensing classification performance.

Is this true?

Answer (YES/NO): YES